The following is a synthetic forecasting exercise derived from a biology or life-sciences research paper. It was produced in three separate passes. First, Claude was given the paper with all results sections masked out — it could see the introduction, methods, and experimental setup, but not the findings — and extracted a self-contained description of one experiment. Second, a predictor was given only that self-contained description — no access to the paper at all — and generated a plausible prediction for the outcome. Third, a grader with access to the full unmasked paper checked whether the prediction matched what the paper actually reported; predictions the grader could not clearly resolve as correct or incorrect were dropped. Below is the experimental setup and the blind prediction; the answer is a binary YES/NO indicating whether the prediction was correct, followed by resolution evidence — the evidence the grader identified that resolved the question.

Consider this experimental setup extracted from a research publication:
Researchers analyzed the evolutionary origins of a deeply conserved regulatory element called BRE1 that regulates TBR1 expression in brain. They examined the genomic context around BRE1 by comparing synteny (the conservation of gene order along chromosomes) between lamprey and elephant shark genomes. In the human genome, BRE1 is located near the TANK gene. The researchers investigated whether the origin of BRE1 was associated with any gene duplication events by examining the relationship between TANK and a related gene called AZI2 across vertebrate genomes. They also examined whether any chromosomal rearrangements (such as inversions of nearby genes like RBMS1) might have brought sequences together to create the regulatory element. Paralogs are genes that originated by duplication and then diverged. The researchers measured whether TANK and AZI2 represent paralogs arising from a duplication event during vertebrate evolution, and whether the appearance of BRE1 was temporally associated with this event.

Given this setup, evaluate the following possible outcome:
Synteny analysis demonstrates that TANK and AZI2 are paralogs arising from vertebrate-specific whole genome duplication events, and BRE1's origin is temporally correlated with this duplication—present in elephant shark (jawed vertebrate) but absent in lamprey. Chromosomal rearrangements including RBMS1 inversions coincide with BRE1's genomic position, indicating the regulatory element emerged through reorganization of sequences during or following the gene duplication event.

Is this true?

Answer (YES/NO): NO